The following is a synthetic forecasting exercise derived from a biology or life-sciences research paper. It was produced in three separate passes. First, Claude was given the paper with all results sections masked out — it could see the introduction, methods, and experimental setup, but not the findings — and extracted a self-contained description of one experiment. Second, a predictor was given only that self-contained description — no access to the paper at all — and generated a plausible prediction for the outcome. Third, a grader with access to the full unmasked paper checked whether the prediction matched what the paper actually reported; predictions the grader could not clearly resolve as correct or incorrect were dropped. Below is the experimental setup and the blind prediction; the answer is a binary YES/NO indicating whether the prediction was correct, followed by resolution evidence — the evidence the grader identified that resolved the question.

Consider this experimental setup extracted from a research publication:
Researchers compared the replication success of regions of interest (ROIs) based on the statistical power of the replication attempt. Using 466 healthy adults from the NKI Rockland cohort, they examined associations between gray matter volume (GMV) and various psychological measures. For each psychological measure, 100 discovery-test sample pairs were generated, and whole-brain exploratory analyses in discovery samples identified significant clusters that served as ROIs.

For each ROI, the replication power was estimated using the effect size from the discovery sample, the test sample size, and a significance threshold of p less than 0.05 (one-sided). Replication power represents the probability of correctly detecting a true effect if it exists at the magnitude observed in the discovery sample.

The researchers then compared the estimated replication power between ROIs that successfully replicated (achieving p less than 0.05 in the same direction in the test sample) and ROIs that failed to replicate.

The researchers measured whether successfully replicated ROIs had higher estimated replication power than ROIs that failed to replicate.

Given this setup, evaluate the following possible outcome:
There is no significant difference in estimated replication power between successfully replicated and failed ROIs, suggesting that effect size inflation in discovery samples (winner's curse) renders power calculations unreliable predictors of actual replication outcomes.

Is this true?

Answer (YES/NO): NO